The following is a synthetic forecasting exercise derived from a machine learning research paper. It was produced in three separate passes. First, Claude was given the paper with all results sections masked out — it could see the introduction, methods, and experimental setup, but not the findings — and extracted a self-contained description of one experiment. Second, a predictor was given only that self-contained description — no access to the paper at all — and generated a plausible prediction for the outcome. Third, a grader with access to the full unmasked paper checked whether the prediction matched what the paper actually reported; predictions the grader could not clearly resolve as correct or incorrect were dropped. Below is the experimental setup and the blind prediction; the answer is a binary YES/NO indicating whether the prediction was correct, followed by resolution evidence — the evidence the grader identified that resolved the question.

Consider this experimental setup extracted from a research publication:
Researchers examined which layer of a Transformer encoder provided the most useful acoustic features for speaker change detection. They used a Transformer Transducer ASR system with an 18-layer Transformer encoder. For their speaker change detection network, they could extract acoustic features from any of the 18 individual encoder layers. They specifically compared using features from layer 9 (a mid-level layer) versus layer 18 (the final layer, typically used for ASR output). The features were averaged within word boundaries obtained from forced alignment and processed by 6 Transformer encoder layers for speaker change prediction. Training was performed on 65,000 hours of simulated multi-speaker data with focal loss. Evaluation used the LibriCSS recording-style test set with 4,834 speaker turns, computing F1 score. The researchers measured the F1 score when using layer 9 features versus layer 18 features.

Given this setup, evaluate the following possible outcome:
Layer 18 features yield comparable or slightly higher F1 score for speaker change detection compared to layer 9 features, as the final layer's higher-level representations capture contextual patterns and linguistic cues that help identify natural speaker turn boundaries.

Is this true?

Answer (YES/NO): NO